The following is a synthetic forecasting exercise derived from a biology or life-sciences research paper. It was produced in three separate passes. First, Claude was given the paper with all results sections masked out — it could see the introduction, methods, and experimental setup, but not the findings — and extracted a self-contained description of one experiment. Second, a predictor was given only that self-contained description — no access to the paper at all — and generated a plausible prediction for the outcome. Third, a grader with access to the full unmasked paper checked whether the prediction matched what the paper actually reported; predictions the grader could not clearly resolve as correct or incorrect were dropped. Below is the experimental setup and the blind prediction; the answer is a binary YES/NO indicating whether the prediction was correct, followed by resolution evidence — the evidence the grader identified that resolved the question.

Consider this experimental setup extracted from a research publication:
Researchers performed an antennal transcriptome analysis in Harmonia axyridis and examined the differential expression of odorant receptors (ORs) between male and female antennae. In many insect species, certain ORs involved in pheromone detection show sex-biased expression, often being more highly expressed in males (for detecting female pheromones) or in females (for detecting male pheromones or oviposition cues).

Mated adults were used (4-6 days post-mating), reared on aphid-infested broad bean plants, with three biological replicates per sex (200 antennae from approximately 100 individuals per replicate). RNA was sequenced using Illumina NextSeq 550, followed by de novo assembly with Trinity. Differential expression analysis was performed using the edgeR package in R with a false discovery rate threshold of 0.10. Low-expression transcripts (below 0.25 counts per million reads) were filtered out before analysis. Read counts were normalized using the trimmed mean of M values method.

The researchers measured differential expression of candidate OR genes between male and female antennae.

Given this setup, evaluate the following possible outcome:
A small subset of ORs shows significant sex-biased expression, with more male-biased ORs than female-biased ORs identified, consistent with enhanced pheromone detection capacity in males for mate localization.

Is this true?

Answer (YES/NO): NO